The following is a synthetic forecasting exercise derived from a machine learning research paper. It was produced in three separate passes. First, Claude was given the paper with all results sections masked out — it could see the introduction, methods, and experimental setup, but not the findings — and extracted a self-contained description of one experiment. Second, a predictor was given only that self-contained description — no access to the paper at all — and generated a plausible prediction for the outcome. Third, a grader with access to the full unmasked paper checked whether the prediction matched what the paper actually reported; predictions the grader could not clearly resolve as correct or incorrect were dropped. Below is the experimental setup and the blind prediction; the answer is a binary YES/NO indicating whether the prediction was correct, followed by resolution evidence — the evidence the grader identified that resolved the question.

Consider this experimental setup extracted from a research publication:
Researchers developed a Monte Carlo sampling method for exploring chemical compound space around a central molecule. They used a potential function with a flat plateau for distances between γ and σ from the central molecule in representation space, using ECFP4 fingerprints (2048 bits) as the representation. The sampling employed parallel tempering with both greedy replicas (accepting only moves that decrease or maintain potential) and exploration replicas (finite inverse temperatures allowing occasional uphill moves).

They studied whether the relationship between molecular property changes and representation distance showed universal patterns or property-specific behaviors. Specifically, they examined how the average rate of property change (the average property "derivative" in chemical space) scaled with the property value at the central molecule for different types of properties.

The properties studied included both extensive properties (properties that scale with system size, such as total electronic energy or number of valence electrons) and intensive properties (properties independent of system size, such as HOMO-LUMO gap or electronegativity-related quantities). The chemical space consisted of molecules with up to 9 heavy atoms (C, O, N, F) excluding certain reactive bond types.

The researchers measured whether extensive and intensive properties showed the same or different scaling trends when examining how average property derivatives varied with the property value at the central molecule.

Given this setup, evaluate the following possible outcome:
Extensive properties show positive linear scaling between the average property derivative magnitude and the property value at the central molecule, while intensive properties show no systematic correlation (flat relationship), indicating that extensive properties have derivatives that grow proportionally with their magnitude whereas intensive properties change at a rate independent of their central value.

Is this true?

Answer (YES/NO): NO